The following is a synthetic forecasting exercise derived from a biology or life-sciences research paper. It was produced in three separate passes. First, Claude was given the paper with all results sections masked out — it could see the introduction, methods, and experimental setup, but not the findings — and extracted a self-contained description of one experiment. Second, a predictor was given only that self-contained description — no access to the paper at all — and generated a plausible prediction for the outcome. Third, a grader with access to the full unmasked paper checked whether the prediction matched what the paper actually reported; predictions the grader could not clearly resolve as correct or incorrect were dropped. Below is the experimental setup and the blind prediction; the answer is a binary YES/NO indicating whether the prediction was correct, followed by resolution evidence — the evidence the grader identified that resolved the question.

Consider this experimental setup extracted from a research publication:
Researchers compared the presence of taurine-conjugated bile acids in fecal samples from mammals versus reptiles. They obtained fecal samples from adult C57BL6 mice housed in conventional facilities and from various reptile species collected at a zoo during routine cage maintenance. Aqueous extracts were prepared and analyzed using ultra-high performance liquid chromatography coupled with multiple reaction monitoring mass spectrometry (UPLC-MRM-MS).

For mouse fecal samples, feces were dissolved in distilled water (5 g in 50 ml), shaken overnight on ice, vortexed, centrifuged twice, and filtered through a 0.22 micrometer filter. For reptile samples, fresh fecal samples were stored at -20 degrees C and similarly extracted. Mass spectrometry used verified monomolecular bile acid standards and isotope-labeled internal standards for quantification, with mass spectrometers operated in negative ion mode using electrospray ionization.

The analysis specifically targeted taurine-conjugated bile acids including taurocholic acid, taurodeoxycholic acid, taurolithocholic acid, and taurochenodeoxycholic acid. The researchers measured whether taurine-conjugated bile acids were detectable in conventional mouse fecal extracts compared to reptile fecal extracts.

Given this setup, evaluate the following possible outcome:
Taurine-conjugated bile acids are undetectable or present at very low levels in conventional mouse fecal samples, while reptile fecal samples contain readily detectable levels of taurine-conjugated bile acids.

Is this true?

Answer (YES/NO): YES